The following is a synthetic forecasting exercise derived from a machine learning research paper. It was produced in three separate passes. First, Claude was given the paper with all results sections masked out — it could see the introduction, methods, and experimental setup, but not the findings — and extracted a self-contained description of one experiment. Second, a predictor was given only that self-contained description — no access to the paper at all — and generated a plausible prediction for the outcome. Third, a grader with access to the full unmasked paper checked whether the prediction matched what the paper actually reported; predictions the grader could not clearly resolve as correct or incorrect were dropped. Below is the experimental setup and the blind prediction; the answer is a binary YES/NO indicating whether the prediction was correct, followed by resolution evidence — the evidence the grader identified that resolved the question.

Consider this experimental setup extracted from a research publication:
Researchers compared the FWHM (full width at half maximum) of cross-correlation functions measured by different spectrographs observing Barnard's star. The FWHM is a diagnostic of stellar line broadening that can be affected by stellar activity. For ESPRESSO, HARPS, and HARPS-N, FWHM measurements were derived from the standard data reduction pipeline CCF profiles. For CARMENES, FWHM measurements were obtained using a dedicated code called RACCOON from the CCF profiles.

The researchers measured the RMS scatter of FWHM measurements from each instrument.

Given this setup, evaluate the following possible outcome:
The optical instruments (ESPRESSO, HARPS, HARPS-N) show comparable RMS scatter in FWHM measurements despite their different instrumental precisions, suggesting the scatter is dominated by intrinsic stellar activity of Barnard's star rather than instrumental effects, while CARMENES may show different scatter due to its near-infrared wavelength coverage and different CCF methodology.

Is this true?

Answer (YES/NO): NO